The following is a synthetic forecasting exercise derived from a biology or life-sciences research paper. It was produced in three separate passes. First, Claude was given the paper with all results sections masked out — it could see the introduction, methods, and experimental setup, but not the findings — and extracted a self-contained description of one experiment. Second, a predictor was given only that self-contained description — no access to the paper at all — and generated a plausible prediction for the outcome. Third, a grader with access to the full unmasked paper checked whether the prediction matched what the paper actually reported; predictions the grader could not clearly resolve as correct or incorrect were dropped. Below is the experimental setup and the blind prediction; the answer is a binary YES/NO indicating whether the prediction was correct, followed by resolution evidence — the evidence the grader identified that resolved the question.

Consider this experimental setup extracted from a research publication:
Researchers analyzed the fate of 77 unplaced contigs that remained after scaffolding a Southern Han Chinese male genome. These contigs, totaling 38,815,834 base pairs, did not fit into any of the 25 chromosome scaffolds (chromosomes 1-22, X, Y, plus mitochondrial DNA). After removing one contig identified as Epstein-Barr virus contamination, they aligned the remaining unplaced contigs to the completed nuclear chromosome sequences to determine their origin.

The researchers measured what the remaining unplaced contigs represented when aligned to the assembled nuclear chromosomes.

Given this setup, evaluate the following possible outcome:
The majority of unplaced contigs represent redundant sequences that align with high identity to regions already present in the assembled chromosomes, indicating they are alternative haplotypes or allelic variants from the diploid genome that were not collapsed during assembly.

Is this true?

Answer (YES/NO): YES